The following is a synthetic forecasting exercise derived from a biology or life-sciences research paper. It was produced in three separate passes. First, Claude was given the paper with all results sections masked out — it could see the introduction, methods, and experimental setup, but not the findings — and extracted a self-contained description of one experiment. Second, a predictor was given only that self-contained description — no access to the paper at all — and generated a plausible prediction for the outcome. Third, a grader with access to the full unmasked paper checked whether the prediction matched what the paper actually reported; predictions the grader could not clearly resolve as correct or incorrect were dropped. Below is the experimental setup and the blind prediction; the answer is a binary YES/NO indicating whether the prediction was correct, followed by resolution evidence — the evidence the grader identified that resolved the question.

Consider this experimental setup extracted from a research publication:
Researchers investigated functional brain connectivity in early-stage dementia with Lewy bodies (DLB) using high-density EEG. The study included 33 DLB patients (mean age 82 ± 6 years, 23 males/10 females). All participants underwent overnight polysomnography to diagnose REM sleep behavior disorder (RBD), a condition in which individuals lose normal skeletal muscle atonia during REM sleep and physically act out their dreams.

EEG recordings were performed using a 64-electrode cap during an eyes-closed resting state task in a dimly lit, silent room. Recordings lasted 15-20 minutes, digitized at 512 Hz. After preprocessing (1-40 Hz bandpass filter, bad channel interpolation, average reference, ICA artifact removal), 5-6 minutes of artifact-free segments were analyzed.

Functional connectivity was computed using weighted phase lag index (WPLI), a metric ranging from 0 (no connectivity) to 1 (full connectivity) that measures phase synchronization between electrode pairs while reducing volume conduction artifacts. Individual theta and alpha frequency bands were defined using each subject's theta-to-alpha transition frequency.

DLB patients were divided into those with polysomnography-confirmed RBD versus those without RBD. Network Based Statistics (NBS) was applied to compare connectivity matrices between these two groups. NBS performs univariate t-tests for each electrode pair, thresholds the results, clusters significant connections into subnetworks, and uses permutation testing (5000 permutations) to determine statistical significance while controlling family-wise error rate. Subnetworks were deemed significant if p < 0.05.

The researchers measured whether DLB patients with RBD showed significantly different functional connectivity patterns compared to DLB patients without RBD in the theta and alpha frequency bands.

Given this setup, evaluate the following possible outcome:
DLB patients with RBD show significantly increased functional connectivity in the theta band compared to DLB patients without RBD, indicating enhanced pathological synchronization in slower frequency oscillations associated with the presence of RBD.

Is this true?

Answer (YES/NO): NO